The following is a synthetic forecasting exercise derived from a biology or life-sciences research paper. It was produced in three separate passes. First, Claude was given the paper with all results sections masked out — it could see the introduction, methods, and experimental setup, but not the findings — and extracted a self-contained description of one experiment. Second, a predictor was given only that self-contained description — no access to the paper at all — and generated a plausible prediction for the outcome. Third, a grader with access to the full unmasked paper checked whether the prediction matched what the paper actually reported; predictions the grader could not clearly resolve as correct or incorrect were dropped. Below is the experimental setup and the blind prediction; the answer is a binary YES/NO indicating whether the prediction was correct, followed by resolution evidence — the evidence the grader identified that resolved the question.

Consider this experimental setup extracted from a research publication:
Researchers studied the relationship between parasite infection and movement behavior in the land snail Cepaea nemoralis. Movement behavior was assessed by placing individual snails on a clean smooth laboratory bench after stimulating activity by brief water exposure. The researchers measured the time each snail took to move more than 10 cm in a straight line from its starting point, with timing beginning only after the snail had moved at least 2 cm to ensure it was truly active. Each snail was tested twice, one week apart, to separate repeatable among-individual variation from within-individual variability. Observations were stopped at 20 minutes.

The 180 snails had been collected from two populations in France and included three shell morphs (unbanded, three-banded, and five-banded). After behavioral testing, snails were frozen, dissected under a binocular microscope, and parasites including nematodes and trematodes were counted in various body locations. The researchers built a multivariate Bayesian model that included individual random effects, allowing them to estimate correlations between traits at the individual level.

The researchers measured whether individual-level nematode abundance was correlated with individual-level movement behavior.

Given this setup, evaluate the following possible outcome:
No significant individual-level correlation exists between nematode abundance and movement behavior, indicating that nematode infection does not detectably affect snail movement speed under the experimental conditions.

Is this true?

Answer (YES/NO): NO